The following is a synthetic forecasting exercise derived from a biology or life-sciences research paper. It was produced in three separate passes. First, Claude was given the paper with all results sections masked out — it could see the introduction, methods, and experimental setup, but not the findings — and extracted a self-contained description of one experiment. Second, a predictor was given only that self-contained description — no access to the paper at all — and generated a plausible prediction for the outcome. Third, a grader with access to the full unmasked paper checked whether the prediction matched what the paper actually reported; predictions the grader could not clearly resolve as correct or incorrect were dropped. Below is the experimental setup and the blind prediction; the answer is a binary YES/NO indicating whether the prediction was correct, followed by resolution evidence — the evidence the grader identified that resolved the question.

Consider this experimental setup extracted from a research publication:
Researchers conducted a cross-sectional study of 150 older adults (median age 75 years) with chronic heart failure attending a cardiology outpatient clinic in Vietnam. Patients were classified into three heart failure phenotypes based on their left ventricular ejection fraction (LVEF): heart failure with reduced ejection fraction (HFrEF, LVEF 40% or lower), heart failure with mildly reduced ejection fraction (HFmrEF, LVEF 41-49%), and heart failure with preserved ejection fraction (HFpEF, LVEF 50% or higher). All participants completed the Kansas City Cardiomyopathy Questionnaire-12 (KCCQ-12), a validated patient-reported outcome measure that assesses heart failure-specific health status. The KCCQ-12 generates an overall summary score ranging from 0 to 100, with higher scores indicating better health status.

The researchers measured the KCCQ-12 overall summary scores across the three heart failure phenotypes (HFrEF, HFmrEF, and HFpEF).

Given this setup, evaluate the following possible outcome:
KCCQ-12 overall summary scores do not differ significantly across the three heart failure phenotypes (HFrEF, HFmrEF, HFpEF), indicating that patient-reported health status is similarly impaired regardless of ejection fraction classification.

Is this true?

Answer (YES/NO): YES